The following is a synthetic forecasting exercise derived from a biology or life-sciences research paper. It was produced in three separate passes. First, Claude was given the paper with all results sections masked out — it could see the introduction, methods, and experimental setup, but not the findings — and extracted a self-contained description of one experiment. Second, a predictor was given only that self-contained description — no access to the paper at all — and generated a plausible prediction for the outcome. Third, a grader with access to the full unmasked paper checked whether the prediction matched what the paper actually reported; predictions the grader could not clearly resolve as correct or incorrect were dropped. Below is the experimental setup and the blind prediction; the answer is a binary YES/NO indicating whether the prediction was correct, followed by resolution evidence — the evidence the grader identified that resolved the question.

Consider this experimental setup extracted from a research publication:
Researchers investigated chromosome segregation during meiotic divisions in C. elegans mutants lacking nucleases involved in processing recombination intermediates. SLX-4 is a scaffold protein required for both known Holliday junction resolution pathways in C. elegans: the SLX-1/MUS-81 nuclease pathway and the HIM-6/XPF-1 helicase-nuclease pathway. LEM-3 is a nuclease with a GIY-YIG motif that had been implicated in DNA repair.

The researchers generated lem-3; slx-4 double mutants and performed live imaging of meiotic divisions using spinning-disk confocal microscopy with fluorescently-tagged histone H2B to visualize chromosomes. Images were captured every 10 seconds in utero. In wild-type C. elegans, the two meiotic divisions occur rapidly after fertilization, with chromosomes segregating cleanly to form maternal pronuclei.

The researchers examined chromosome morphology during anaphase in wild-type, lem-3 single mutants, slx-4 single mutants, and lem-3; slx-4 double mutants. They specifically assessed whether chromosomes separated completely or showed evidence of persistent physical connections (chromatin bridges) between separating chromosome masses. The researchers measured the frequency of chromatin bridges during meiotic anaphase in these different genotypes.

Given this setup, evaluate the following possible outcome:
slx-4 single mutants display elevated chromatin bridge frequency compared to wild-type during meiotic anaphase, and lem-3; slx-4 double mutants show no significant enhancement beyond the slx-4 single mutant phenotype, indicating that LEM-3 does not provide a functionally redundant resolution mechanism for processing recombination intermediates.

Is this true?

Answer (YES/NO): NO